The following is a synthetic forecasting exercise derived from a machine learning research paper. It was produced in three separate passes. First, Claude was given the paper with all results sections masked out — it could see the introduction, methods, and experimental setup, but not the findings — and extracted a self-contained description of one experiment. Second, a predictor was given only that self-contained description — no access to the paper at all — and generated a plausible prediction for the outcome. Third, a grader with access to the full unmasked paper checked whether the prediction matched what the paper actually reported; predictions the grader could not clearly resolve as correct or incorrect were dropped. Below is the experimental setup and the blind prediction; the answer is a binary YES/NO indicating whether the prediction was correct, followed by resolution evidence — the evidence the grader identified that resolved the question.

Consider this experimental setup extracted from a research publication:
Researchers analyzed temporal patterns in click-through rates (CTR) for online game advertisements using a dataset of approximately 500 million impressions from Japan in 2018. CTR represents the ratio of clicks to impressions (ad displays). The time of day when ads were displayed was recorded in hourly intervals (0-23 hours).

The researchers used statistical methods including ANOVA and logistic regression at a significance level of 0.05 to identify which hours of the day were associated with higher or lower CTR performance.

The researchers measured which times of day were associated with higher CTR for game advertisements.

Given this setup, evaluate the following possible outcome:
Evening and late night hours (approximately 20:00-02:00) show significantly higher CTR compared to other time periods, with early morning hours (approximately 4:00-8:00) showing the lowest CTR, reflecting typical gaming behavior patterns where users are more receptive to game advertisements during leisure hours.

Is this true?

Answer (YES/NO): NO